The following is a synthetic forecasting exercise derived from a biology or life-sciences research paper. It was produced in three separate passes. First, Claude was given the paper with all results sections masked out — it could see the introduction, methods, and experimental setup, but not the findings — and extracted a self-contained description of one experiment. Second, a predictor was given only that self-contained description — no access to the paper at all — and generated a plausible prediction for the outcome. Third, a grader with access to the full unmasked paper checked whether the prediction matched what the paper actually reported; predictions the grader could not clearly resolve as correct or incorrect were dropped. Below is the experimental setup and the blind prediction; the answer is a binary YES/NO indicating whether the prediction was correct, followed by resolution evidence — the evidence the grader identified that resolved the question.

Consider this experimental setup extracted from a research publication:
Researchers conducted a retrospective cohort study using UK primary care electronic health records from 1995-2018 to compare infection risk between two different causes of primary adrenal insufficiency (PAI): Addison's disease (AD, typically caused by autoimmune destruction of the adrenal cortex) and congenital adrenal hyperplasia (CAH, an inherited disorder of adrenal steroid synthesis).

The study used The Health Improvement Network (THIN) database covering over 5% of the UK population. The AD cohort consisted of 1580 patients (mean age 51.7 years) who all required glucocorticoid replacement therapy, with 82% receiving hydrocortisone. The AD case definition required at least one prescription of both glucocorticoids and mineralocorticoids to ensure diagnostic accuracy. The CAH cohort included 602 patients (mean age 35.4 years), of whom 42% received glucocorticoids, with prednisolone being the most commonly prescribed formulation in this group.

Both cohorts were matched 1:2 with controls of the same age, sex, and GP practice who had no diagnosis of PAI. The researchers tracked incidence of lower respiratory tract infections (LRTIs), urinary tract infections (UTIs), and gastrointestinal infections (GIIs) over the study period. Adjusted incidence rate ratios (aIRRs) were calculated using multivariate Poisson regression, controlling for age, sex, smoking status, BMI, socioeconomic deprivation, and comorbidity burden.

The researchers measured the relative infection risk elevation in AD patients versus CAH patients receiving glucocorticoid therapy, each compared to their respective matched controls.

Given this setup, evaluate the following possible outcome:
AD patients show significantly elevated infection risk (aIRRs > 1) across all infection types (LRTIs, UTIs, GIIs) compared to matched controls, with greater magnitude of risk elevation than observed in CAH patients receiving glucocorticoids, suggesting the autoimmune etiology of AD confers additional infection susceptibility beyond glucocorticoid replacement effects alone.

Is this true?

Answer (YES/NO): NO